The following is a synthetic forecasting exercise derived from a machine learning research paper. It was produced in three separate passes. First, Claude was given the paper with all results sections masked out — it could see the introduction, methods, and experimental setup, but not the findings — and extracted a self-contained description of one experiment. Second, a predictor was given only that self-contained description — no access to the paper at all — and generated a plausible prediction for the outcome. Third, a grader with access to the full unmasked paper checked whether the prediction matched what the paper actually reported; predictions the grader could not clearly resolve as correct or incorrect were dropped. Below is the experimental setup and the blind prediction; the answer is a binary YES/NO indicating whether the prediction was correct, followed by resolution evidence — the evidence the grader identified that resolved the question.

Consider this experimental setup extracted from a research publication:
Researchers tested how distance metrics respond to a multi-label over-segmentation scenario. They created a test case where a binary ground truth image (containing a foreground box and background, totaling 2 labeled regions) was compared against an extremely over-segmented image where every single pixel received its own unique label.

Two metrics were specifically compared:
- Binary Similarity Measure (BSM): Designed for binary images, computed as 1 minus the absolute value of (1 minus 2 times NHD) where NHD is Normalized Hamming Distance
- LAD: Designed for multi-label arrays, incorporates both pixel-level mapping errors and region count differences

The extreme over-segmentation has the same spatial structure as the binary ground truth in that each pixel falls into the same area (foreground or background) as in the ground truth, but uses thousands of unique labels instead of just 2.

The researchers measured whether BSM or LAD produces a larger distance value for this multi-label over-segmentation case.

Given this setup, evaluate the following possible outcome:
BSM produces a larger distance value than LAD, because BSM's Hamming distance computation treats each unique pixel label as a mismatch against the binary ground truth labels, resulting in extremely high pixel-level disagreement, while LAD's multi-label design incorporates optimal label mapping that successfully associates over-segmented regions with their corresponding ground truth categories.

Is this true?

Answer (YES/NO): NO